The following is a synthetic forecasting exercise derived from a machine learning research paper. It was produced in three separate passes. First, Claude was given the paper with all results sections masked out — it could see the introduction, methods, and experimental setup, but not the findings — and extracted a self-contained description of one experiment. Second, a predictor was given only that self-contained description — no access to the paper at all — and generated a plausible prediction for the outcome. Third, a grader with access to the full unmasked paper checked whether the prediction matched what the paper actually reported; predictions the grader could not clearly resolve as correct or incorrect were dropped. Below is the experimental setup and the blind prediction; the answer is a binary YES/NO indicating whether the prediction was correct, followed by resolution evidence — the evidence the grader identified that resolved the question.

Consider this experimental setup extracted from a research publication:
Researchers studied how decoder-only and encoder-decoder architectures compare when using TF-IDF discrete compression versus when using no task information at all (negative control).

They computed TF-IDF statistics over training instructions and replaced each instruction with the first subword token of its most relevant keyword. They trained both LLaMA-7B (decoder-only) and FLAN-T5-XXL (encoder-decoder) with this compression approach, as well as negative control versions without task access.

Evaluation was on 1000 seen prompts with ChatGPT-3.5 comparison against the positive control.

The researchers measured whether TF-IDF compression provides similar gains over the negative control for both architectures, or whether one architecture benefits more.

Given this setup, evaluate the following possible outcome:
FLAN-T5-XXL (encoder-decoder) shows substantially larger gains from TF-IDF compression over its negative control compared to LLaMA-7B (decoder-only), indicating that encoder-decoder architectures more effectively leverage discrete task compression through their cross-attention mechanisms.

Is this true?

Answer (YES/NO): NO